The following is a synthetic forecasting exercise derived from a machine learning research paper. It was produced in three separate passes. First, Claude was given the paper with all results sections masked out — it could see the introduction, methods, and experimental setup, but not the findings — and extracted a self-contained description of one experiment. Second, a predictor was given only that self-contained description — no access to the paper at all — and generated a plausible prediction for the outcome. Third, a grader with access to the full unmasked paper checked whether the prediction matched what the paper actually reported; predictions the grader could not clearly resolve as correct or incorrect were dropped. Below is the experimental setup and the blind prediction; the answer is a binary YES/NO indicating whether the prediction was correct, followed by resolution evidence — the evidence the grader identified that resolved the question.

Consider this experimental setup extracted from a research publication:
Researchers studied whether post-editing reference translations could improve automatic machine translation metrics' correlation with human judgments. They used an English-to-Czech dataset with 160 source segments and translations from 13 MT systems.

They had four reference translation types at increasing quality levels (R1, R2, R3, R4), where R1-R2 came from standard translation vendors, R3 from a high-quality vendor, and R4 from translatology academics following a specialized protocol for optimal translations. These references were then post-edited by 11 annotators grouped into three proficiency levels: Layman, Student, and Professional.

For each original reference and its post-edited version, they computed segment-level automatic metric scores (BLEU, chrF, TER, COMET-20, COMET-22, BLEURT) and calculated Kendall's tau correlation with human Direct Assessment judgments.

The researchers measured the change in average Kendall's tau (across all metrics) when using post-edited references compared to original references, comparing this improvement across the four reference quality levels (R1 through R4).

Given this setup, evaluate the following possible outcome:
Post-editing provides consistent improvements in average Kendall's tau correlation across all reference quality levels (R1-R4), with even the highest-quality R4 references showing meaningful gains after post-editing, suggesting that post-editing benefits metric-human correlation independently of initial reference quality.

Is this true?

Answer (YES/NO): NO